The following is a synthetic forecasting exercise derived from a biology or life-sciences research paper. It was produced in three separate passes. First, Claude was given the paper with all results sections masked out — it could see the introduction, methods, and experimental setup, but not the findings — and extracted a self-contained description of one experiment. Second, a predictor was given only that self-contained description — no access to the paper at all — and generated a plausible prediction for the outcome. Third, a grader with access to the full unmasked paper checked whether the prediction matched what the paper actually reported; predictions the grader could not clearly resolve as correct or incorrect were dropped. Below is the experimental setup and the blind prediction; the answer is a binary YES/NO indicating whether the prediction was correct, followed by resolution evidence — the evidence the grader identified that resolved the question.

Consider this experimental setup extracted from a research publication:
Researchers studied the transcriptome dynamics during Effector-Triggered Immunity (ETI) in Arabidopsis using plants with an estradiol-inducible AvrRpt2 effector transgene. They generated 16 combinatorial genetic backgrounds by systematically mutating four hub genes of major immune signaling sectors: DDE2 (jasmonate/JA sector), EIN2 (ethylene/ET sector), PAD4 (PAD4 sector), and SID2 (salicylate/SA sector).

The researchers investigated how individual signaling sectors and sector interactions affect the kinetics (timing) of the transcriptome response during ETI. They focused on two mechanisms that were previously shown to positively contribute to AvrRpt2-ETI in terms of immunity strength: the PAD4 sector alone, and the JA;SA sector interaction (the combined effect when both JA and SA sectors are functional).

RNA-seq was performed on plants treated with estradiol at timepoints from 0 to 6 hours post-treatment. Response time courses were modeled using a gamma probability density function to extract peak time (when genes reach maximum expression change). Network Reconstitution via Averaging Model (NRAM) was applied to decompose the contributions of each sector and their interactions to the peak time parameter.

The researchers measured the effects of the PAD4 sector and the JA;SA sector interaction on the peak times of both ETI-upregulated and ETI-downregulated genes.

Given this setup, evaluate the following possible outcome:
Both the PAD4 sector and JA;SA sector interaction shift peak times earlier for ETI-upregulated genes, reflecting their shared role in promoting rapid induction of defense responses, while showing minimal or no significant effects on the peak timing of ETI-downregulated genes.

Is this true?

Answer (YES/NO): NO